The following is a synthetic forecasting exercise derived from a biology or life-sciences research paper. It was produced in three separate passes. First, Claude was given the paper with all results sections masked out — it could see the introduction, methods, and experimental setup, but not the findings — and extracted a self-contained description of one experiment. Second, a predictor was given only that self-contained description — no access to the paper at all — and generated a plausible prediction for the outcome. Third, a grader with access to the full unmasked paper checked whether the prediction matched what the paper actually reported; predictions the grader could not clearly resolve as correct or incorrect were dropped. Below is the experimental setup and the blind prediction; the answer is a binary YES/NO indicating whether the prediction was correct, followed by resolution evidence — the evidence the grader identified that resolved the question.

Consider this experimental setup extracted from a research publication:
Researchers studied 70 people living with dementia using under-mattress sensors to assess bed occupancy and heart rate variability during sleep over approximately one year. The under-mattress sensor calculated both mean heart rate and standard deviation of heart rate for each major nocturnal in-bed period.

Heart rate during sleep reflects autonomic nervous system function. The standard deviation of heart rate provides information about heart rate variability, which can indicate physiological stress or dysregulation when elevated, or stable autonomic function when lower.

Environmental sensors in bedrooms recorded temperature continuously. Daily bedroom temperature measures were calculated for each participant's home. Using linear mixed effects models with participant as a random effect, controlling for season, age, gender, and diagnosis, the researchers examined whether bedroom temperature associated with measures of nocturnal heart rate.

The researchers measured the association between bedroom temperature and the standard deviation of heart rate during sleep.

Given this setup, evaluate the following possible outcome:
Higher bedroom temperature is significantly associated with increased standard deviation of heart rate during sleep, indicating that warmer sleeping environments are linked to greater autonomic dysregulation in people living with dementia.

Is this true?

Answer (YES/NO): NO